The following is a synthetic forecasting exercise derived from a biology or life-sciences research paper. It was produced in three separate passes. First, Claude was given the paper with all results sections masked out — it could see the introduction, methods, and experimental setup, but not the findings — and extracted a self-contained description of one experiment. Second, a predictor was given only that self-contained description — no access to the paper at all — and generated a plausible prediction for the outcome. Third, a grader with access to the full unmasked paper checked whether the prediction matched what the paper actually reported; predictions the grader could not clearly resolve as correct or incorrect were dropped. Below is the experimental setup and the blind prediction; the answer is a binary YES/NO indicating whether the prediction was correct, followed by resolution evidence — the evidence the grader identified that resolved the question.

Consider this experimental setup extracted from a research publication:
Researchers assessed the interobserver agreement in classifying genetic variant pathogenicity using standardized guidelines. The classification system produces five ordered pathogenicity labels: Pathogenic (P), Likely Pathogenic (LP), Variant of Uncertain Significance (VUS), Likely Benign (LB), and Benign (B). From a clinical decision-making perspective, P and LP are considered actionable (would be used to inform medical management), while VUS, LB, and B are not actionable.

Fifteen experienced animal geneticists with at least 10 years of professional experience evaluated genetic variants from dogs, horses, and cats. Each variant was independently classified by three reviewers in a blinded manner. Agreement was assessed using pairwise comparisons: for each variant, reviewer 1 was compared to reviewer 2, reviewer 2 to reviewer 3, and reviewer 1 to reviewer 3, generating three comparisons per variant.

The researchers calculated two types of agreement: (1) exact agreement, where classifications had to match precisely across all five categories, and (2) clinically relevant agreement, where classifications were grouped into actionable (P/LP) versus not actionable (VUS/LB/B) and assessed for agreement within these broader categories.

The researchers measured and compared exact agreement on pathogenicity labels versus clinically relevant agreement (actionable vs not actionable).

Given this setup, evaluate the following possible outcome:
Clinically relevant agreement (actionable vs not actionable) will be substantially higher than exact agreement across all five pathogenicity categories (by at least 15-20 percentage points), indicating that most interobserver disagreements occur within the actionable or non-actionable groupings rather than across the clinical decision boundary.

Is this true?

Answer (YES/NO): NO